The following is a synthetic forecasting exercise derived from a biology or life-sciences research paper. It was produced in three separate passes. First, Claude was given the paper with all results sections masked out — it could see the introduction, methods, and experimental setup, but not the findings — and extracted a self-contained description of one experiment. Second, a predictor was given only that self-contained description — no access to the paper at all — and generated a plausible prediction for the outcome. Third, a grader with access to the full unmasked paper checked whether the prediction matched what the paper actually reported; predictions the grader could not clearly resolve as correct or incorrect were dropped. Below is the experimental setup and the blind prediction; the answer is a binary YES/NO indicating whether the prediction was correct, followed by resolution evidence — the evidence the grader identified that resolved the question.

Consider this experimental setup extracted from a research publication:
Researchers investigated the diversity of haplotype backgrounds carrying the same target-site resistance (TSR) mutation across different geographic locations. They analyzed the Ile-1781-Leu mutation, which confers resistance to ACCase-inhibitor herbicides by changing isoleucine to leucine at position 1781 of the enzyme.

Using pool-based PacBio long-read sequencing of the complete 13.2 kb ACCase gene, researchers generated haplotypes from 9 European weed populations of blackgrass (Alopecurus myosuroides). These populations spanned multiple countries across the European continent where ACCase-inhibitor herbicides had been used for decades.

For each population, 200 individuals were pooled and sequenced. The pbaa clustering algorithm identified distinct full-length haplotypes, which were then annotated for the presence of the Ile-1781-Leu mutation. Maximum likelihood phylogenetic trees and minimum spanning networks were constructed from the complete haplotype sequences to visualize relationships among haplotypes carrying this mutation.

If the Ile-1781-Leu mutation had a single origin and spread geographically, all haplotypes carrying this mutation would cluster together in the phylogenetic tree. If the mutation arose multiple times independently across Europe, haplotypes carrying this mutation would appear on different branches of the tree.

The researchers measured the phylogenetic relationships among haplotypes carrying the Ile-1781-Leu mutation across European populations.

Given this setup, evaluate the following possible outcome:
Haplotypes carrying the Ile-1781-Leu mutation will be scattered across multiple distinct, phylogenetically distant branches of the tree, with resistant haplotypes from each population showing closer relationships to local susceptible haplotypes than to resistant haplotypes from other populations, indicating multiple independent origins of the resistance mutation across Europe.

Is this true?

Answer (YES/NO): YES